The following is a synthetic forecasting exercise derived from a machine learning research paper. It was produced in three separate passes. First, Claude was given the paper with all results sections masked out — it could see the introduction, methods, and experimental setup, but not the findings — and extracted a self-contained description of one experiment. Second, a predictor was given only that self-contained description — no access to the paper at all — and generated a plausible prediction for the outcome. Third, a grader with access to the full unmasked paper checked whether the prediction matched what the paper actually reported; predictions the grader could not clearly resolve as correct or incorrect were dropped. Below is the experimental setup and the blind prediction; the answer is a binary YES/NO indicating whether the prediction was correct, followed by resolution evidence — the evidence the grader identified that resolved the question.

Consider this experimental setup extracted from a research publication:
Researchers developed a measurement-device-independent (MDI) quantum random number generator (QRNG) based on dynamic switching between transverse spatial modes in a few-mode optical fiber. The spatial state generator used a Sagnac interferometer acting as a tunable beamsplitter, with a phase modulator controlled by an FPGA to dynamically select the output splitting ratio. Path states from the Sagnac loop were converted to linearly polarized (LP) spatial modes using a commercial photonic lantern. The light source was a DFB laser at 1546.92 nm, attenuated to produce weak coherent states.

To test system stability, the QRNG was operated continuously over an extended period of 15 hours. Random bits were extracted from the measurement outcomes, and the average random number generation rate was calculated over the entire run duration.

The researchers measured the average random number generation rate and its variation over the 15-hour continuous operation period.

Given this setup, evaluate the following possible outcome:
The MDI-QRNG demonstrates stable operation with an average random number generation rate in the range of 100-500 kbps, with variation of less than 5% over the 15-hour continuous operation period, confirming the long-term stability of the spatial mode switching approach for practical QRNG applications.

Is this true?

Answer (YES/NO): NO